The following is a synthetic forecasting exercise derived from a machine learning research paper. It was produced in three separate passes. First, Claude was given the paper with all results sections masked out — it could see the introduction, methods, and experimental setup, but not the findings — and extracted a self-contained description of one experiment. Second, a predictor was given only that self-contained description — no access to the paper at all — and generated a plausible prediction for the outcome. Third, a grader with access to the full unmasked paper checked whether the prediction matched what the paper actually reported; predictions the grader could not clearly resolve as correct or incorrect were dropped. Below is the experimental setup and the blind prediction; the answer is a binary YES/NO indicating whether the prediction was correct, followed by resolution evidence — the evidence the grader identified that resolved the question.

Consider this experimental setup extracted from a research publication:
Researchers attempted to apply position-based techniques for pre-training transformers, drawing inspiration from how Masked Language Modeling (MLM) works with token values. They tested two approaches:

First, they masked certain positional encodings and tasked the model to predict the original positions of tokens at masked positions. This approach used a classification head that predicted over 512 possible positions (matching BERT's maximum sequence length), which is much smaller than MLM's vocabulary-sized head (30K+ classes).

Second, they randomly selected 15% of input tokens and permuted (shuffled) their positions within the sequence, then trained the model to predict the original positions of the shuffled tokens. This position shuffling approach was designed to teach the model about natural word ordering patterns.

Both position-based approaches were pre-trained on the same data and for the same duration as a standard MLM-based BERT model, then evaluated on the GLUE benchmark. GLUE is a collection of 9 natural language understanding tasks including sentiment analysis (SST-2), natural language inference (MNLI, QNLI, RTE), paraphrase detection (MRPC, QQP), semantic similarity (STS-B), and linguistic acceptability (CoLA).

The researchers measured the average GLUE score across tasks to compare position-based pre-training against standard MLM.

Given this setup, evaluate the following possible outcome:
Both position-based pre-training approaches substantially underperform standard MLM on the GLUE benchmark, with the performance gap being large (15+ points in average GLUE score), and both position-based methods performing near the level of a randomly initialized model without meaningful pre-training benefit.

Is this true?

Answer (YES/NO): NO